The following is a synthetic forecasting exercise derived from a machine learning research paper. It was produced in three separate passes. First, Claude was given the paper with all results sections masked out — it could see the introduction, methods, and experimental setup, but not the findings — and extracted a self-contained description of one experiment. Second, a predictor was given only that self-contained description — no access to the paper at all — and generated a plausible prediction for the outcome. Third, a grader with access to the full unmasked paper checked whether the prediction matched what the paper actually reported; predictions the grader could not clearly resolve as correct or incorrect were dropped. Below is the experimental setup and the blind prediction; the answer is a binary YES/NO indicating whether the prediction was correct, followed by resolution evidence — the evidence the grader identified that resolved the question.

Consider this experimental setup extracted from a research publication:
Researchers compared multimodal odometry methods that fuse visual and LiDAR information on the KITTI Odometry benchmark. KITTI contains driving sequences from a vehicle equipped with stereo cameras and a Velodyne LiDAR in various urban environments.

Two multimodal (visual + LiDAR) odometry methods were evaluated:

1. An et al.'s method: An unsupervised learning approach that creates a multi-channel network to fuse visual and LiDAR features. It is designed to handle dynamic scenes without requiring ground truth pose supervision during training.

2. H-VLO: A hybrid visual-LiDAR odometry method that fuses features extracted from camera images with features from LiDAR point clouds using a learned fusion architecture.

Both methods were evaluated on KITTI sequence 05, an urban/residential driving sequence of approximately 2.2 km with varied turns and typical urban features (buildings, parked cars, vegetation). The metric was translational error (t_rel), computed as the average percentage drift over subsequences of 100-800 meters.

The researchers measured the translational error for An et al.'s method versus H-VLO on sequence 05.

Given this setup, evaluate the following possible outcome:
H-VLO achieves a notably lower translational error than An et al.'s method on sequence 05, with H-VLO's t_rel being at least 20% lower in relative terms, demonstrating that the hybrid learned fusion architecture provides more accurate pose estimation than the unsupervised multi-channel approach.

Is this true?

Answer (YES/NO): YES